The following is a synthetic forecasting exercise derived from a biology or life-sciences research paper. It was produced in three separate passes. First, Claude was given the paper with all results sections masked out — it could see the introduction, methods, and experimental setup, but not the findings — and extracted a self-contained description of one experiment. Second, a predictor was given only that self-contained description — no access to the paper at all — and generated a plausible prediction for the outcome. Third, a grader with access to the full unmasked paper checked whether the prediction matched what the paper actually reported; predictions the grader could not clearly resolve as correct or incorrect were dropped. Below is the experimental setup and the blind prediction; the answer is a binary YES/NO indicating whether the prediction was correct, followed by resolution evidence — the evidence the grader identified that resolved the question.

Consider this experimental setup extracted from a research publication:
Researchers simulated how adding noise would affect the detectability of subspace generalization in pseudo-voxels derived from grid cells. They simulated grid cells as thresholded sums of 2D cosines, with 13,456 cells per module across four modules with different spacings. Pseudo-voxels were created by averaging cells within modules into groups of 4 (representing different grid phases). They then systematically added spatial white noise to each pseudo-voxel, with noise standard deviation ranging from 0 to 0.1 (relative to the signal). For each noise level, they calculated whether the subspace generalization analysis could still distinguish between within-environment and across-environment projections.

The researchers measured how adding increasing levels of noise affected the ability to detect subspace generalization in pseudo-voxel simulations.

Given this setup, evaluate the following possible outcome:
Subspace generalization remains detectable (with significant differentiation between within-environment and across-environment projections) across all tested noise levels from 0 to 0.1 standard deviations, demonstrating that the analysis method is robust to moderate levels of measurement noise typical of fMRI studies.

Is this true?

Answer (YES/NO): NO